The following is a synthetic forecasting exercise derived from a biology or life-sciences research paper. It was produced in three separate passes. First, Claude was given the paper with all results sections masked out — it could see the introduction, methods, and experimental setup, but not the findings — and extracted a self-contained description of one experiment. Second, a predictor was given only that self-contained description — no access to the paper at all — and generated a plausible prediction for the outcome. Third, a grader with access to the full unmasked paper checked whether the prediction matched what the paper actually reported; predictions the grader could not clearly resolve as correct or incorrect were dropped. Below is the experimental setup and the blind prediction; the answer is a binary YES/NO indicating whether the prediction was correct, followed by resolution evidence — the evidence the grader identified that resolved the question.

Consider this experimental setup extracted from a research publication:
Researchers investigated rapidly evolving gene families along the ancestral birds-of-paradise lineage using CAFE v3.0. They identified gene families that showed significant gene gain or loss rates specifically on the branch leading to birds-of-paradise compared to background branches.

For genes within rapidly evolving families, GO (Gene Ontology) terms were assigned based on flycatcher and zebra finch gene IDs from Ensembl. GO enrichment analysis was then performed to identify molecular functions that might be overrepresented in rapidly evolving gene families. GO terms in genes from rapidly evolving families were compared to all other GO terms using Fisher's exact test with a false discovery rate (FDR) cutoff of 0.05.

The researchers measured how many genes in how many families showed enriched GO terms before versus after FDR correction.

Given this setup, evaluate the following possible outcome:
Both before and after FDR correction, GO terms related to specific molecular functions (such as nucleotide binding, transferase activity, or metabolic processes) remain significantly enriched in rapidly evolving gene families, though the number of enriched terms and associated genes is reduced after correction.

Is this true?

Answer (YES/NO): NO